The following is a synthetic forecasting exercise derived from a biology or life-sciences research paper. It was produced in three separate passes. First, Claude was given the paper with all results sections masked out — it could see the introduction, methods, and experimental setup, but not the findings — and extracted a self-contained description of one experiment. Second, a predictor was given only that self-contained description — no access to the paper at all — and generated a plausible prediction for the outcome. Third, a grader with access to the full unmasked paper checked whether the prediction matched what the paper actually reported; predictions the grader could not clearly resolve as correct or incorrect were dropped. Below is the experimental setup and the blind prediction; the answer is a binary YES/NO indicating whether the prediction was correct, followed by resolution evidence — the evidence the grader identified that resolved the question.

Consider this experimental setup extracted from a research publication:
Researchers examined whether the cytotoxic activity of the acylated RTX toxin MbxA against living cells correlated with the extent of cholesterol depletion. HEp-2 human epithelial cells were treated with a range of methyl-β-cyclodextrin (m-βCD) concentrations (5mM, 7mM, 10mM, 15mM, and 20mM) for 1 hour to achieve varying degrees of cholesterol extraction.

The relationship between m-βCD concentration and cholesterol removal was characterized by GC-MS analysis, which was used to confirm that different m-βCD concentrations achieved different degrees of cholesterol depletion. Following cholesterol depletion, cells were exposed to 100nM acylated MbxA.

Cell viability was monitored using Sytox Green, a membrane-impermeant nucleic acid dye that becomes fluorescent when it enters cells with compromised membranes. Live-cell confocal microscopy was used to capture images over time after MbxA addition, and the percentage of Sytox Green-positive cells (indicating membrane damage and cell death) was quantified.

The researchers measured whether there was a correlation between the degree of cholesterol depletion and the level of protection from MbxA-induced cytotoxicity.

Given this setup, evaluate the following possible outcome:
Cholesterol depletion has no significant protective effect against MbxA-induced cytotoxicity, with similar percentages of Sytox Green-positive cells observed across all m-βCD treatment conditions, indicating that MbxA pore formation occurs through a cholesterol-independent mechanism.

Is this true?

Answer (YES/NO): NO